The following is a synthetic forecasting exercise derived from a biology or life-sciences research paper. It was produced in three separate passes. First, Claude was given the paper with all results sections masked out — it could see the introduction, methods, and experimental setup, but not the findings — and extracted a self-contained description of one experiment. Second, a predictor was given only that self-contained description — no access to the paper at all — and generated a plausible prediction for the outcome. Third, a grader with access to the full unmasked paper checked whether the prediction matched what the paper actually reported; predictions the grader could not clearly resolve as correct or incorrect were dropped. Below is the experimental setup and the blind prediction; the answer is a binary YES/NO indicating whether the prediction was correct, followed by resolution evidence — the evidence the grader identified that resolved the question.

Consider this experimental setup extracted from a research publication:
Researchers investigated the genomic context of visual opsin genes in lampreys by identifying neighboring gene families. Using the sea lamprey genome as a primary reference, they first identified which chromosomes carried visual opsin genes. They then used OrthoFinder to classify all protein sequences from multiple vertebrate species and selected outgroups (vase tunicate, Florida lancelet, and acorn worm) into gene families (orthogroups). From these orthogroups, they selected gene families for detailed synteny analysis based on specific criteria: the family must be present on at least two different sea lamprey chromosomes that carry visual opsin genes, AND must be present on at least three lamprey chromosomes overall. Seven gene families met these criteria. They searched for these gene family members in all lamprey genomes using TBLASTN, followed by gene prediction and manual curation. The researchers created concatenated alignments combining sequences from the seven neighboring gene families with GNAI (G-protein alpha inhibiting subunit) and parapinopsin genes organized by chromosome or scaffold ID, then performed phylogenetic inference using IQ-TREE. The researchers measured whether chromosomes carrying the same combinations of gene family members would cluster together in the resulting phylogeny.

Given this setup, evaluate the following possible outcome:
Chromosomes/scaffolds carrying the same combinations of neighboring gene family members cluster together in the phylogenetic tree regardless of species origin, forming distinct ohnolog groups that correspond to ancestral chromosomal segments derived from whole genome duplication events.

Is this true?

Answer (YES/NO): YES